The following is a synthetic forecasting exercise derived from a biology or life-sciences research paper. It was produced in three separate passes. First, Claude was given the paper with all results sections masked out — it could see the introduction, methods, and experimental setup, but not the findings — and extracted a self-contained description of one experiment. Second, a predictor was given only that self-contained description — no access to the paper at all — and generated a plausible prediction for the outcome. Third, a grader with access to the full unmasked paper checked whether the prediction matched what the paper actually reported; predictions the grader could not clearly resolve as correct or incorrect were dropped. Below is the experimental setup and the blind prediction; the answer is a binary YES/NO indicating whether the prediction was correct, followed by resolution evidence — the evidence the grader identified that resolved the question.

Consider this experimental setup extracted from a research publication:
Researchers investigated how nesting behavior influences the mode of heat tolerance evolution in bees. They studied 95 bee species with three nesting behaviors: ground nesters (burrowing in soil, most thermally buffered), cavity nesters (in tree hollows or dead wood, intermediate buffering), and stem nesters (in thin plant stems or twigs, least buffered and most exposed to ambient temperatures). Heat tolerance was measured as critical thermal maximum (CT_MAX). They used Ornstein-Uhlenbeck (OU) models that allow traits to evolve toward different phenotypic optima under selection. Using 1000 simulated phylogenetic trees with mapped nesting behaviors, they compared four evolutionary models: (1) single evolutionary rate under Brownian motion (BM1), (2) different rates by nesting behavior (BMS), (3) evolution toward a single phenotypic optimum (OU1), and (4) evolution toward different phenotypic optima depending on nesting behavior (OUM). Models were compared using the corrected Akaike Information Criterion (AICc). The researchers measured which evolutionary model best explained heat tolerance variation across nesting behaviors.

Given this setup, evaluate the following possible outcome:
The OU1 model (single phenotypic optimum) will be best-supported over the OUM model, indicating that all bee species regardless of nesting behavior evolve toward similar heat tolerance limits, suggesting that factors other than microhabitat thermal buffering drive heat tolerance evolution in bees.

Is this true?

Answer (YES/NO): NO